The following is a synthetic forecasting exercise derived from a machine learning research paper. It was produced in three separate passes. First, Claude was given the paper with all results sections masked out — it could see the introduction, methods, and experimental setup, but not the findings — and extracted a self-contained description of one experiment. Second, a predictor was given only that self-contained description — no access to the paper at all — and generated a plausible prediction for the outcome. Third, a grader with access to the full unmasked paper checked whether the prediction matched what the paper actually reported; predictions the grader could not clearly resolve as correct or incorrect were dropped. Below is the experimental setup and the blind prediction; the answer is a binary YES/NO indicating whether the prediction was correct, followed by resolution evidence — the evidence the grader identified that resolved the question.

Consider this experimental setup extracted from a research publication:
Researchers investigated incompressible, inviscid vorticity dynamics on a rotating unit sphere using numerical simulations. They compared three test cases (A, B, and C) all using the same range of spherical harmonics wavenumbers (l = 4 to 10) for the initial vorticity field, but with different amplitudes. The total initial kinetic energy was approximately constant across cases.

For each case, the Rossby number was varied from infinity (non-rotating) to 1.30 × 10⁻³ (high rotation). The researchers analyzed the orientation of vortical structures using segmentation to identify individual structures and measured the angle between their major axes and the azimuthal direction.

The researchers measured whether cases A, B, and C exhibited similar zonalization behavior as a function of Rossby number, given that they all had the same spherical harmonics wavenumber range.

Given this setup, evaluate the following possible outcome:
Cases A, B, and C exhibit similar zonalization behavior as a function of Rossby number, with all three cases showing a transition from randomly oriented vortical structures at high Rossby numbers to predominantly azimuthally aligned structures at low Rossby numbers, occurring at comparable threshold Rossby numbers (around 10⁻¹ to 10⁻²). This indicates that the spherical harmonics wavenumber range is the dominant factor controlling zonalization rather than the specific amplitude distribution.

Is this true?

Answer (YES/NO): NO